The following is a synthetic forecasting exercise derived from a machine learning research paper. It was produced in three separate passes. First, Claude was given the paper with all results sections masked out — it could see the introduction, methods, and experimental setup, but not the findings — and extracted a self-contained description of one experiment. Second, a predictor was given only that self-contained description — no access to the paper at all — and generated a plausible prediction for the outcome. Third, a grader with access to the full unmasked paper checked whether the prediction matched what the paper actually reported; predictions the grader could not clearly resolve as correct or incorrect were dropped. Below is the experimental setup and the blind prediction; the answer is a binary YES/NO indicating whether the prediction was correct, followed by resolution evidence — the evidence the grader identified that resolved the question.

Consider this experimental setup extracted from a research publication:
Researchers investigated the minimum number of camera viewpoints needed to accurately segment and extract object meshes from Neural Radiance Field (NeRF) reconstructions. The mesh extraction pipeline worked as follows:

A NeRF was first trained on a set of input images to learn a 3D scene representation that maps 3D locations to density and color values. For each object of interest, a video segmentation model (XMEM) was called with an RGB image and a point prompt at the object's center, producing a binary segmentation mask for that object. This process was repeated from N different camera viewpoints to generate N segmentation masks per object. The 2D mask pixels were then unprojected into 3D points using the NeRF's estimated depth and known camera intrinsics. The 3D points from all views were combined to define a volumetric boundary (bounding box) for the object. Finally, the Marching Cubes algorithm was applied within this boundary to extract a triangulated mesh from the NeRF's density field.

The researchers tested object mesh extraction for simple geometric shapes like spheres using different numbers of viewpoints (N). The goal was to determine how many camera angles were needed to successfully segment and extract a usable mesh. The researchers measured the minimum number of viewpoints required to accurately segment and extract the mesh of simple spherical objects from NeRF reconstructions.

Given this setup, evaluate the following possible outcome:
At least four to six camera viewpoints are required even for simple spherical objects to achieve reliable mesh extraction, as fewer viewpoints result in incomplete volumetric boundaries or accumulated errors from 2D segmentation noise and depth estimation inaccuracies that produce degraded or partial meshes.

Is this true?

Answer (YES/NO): NO